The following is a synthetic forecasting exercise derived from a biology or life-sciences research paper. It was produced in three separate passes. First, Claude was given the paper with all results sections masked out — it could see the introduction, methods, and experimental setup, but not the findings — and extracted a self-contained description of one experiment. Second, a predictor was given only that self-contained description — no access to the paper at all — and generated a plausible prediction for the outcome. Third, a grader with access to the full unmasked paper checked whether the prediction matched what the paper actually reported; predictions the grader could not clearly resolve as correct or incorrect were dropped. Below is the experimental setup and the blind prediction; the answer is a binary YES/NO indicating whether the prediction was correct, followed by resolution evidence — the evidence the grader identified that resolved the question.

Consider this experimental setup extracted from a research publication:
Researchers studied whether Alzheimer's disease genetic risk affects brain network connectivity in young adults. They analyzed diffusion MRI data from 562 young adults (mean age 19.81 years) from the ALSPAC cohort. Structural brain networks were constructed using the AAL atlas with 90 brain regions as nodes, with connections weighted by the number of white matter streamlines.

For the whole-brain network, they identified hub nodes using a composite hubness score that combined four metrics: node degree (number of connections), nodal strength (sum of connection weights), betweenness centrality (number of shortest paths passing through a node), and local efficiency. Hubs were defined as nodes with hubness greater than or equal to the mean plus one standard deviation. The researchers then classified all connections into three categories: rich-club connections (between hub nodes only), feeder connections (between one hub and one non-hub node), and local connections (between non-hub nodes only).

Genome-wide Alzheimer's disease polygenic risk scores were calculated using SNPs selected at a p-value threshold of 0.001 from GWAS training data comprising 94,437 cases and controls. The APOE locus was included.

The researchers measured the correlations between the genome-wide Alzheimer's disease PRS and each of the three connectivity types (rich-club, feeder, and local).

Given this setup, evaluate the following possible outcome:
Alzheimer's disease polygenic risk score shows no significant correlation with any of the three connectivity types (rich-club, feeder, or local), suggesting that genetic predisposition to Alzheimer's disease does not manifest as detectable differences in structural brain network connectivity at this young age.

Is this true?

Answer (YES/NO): NO